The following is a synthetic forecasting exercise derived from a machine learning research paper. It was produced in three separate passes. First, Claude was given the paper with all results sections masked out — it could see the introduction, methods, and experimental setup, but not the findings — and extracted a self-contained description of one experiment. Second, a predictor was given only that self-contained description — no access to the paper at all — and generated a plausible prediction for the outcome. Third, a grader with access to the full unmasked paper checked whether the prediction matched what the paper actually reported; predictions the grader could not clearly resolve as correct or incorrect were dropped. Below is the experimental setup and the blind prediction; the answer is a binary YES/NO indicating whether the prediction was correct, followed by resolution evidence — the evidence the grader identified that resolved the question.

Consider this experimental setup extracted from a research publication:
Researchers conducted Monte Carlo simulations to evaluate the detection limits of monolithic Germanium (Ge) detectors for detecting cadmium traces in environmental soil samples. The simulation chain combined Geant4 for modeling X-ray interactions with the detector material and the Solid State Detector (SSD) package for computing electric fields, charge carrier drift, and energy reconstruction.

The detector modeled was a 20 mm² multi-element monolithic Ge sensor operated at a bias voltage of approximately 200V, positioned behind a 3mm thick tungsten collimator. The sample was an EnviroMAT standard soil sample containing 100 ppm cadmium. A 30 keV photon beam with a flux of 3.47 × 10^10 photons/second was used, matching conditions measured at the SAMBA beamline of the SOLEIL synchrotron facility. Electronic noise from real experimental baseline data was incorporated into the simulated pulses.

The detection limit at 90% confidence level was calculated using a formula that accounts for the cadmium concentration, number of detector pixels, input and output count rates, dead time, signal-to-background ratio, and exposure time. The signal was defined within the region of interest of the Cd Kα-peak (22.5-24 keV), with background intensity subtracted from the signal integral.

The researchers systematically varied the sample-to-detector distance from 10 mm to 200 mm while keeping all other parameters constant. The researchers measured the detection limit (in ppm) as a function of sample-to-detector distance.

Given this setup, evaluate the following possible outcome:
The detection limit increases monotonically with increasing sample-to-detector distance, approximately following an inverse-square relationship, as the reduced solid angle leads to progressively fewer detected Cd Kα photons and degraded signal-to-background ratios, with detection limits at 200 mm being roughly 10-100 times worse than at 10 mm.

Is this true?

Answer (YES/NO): NO